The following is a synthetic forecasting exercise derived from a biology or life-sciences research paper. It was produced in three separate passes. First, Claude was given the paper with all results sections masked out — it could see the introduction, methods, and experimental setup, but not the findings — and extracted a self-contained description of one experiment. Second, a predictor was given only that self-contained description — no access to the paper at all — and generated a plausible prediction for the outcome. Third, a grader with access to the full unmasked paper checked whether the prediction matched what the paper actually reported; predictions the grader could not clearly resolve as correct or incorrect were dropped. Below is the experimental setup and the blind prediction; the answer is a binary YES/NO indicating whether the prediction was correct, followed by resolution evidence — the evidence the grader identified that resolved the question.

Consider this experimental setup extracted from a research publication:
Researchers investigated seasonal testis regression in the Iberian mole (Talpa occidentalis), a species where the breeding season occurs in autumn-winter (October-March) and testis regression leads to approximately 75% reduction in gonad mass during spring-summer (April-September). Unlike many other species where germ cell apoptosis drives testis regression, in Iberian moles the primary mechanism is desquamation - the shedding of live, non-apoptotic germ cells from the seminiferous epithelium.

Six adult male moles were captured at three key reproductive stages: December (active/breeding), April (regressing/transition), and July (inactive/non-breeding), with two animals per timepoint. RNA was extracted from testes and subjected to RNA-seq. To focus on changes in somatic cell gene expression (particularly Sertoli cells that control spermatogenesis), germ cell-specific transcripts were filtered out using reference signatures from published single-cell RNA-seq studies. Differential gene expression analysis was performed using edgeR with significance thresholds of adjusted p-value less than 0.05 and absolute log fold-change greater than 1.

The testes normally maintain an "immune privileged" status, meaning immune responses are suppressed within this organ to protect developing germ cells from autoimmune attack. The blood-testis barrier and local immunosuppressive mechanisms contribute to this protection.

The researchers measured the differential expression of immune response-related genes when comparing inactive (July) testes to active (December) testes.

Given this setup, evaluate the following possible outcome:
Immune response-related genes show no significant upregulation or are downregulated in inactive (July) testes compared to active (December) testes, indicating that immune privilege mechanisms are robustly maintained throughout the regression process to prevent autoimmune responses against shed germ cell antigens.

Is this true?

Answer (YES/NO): NO